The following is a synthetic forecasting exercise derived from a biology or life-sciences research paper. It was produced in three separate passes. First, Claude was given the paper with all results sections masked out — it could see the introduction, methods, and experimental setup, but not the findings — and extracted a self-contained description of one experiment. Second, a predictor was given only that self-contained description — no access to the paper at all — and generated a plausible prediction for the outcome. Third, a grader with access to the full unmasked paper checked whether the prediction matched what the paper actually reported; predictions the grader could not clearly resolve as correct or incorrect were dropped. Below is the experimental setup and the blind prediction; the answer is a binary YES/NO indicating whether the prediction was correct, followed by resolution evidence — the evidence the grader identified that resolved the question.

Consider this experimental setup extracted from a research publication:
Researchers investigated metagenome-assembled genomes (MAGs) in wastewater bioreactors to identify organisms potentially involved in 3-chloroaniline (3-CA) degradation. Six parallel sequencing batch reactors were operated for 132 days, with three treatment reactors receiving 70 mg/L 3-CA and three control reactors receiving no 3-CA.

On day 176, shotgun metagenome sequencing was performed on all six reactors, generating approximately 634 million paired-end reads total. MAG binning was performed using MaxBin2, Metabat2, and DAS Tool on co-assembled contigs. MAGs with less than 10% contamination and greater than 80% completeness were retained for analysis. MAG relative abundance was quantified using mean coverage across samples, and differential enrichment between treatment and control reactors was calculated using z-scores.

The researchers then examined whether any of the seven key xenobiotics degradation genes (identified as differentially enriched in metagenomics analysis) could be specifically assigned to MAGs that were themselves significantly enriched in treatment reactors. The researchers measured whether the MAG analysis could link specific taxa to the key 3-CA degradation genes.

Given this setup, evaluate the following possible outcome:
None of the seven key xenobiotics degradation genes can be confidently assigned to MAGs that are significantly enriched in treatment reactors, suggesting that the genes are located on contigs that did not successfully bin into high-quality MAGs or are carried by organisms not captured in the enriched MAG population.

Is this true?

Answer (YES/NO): YES